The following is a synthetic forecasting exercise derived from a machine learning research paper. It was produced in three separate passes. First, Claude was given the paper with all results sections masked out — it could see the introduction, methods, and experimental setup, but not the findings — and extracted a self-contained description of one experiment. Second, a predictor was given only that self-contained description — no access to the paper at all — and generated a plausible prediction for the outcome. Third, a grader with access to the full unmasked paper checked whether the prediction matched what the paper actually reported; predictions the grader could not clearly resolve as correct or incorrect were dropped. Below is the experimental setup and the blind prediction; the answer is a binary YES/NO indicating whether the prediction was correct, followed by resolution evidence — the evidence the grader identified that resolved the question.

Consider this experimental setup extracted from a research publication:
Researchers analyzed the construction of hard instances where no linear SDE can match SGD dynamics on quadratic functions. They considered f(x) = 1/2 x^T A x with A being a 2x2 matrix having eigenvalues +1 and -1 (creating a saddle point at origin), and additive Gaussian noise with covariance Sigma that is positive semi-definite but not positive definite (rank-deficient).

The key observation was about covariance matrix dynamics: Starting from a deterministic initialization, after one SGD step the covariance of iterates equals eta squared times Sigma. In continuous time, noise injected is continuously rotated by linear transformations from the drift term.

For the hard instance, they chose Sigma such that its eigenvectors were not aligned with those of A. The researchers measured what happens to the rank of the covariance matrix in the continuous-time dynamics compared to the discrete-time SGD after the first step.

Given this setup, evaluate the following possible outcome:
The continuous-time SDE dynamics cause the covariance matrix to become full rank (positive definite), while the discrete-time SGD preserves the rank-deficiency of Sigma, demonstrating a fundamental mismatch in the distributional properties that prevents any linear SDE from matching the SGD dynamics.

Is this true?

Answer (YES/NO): YES